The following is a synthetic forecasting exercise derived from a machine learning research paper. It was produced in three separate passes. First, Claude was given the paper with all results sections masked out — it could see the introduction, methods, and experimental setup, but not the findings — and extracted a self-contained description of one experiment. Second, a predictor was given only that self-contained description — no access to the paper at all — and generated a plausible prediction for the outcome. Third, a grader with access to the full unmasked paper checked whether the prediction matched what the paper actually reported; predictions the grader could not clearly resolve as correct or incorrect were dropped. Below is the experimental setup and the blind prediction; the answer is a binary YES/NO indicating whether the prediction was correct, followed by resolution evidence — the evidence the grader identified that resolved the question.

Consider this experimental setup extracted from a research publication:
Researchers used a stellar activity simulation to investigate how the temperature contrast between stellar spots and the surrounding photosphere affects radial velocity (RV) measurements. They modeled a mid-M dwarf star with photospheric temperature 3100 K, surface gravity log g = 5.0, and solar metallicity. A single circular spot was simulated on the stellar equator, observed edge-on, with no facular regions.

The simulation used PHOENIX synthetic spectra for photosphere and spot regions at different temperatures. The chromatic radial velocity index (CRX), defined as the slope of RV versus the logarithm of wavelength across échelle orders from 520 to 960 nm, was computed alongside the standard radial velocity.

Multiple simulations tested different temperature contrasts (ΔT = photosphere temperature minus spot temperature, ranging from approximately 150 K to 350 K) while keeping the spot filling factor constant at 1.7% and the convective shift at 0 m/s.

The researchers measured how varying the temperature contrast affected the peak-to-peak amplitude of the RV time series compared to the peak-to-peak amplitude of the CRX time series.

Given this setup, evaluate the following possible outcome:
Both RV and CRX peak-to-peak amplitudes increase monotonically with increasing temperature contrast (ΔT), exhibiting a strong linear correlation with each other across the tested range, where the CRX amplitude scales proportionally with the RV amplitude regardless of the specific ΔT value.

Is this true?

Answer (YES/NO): NO